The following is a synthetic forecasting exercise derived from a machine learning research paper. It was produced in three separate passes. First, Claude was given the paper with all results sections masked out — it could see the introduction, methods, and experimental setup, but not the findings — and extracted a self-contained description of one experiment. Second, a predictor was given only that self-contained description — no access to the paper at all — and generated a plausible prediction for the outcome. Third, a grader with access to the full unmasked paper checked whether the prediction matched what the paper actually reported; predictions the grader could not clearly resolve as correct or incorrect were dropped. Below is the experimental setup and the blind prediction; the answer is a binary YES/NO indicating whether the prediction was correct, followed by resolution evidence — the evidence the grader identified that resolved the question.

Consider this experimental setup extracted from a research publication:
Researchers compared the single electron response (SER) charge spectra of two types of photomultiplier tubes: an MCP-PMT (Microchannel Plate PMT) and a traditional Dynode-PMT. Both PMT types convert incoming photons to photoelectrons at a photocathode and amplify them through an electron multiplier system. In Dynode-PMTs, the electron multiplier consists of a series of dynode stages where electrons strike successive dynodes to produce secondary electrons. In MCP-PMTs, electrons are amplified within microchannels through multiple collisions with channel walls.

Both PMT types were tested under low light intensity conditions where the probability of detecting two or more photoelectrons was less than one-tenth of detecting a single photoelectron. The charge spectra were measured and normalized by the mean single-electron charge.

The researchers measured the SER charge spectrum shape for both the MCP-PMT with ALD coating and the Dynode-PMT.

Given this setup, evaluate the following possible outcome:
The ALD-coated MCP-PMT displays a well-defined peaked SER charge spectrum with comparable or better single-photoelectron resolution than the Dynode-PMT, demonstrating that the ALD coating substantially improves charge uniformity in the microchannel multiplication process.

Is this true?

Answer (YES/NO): NO